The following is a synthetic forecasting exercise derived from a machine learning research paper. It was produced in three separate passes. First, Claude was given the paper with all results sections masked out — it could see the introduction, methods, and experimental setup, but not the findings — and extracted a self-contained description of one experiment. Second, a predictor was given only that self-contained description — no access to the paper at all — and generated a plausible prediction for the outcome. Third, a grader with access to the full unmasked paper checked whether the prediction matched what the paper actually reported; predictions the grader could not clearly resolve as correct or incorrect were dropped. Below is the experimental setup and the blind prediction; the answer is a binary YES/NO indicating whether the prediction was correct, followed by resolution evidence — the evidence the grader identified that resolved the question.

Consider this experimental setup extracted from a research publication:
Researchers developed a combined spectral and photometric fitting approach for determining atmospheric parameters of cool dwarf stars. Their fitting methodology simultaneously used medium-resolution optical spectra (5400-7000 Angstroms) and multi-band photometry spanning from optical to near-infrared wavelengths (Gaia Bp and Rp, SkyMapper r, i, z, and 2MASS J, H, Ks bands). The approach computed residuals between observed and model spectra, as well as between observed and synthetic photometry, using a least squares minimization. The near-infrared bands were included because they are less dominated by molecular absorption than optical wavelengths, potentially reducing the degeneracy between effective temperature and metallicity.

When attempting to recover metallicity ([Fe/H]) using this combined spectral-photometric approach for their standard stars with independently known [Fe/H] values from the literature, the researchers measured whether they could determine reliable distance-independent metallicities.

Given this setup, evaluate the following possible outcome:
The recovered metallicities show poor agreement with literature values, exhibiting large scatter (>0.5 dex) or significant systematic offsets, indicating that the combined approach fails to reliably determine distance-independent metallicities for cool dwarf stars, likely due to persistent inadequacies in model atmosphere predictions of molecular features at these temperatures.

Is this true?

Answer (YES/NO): YES